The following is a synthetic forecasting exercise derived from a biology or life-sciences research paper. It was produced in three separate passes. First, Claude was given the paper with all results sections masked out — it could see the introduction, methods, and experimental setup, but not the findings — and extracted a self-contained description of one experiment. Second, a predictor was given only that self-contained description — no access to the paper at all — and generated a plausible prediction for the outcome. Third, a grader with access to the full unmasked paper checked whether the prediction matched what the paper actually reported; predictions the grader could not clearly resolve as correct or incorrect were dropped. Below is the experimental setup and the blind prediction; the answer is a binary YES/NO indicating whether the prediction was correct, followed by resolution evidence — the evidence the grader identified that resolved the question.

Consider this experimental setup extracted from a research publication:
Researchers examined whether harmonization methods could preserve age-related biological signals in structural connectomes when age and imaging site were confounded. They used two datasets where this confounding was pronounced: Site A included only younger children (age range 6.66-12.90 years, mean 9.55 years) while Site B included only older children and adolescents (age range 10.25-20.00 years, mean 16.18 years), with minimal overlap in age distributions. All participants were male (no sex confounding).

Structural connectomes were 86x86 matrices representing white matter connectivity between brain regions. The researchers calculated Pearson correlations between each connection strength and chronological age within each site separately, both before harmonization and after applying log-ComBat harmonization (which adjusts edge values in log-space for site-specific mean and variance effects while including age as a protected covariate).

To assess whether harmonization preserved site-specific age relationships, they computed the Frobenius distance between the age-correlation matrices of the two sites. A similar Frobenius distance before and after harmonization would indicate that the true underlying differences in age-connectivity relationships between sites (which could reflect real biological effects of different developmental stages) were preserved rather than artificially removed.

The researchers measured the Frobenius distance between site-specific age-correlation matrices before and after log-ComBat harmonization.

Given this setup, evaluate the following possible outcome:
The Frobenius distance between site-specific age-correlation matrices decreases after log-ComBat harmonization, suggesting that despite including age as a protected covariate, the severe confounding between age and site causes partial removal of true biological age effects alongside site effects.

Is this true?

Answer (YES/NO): YES